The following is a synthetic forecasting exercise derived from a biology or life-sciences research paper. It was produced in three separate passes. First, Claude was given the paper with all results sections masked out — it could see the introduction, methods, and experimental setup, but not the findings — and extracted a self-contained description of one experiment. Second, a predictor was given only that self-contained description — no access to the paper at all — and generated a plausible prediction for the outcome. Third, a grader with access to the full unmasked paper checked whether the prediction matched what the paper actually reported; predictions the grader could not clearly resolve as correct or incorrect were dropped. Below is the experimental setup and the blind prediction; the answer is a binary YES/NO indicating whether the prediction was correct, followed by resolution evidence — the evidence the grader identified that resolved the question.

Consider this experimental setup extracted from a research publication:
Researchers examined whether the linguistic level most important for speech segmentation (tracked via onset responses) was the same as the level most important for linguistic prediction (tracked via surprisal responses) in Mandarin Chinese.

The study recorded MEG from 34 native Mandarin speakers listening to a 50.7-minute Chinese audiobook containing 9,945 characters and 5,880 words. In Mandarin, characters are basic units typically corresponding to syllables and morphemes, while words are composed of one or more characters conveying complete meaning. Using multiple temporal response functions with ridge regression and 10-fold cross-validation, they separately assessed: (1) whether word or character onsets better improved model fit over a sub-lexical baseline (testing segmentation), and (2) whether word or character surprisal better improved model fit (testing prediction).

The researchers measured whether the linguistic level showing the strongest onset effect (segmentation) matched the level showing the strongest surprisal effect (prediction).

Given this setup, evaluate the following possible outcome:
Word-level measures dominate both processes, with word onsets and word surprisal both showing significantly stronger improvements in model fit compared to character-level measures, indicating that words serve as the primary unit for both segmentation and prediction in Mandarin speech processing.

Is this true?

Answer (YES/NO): NO